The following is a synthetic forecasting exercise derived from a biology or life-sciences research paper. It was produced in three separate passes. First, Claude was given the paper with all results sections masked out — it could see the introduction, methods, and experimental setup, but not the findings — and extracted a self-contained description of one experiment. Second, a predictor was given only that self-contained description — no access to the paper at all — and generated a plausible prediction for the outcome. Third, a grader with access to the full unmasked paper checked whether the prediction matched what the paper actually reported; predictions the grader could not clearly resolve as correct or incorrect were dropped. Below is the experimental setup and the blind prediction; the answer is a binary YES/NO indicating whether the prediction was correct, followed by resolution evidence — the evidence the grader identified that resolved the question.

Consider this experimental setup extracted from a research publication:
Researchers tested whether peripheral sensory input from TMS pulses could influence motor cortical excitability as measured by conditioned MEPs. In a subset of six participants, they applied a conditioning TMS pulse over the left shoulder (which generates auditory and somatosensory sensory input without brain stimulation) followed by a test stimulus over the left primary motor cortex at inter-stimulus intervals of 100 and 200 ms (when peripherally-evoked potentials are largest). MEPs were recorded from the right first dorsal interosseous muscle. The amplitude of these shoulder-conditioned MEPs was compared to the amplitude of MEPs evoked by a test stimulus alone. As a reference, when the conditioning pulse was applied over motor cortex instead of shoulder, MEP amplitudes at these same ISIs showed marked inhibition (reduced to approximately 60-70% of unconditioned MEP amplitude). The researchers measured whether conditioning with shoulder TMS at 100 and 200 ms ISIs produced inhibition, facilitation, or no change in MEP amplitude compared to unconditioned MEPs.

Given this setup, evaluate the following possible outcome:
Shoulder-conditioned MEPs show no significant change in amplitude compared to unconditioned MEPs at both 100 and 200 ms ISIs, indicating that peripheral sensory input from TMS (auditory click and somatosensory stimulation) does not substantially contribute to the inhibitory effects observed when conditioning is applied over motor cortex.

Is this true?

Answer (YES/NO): NO